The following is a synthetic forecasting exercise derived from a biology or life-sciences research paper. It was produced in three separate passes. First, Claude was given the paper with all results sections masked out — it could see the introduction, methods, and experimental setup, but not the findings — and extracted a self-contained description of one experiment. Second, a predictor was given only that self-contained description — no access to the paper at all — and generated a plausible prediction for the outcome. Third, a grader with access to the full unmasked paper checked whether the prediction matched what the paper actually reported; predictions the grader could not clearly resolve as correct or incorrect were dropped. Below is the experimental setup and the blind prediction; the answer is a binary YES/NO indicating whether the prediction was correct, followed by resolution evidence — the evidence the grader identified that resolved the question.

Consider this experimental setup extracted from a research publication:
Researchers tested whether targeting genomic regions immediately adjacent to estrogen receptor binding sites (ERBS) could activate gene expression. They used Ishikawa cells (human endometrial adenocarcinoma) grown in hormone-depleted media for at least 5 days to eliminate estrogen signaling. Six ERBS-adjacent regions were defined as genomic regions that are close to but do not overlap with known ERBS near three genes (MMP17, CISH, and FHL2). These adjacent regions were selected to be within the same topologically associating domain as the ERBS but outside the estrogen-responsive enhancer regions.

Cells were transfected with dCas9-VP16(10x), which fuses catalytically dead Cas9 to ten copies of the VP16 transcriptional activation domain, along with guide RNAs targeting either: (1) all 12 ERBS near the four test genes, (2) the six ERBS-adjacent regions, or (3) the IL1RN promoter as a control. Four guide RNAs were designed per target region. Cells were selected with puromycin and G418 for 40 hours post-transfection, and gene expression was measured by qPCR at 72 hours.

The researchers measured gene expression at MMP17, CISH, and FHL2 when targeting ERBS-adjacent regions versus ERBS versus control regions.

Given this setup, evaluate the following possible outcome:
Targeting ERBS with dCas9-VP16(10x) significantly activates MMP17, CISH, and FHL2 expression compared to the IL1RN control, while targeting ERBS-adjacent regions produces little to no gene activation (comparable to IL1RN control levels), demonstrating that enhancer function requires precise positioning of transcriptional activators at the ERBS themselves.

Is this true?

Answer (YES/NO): YES